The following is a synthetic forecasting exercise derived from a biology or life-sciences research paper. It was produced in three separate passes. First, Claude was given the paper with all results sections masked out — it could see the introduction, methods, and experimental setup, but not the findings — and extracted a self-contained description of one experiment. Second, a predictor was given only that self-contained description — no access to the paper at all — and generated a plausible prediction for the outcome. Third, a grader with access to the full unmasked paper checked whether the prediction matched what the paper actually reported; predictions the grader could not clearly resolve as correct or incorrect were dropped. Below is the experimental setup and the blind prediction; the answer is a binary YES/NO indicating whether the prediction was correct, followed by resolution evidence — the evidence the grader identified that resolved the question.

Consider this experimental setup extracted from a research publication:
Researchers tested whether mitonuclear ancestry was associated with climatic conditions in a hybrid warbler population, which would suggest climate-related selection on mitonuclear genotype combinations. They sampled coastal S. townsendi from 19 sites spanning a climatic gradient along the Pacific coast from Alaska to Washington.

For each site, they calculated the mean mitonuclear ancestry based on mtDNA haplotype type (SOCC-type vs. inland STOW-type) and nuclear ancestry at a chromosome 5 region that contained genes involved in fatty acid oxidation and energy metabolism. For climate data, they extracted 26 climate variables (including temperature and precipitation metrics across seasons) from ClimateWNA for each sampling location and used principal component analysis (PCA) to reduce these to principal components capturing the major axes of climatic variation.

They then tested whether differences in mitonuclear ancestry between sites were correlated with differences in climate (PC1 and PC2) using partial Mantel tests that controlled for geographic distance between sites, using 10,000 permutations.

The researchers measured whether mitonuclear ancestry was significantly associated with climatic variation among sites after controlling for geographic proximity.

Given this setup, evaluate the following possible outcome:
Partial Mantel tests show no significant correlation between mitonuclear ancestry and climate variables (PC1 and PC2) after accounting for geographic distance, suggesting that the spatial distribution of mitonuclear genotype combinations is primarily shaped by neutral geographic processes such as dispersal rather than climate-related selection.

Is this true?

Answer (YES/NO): NO